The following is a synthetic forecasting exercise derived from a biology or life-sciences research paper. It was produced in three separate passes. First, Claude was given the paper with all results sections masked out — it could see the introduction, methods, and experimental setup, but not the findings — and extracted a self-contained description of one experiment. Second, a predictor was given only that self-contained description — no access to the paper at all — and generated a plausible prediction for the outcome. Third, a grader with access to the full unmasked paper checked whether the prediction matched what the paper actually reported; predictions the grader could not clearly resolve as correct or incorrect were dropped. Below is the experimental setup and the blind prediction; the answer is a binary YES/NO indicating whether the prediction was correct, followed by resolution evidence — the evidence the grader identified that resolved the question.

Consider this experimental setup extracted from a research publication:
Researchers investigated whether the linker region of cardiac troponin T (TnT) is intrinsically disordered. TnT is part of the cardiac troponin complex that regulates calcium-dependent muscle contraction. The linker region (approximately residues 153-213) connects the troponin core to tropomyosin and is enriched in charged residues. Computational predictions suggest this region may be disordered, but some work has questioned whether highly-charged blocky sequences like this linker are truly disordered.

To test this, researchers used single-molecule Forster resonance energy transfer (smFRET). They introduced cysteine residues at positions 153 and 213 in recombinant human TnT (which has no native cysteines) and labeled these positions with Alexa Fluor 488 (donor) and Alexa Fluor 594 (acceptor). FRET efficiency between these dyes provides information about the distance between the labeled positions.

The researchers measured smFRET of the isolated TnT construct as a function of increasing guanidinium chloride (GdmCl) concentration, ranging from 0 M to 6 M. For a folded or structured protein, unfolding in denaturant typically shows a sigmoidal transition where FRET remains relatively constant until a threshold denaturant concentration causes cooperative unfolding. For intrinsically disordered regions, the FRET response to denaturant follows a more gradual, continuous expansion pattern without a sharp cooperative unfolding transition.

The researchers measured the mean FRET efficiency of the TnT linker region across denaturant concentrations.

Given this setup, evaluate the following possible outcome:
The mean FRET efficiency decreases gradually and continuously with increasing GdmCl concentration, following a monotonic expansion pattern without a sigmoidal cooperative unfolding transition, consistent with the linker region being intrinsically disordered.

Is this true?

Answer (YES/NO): YES